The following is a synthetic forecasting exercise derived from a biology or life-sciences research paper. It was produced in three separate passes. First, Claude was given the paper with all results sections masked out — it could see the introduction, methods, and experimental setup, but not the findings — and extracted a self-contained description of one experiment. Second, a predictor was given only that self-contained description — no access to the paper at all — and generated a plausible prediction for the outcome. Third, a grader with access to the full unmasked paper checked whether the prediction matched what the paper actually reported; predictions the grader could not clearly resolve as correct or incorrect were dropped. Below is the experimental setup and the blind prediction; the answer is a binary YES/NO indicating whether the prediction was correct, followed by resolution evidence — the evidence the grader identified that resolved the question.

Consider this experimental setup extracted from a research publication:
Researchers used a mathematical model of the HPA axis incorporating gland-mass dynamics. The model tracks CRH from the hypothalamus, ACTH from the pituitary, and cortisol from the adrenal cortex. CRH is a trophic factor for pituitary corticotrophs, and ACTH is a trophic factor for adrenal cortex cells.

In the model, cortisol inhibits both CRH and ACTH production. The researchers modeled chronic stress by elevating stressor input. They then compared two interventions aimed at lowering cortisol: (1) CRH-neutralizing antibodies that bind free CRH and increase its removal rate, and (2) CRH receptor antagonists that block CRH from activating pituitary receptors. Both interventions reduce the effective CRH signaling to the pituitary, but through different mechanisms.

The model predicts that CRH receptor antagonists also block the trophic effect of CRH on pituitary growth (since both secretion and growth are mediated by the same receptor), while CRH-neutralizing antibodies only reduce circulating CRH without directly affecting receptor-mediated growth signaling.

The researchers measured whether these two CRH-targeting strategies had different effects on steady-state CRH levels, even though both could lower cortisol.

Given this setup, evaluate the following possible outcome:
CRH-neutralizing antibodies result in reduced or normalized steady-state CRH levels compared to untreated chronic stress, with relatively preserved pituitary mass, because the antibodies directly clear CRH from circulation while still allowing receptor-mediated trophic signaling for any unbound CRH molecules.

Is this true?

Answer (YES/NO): YES